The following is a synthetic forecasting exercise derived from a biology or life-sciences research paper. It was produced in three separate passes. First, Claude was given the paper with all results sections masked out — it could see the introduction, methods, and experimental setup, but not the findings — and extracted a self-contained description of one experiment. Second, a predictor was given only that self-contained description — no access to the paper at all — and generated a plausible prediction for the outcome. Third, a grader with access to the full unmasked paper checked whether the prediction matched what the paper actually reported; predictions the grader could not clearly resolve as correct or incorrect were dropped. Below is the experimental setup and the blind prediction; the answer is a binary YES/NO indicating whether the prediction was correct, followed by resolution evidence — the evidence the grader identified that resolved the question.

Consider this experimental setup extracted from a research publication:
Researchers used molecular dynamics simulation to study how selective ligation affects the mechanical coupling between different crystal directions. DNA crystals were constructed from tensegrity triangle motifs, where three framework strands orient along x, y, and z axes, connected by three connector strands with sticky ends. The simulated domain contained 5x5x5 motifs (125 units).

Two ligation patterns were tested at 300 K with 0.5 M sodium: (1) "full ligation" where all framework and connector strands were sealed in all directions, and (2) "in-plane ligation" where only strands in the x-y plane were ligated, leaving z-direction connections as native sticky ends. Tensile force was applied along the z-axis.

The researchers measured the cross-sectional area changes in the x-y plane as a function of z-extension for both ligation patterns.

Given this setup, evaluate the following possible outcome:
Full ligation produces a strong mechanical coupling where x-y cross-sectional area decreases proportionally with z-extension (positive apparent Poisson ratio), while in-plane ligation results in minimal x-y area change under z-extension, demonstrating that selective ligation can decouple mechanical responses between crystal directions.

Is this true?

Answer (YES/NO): NO